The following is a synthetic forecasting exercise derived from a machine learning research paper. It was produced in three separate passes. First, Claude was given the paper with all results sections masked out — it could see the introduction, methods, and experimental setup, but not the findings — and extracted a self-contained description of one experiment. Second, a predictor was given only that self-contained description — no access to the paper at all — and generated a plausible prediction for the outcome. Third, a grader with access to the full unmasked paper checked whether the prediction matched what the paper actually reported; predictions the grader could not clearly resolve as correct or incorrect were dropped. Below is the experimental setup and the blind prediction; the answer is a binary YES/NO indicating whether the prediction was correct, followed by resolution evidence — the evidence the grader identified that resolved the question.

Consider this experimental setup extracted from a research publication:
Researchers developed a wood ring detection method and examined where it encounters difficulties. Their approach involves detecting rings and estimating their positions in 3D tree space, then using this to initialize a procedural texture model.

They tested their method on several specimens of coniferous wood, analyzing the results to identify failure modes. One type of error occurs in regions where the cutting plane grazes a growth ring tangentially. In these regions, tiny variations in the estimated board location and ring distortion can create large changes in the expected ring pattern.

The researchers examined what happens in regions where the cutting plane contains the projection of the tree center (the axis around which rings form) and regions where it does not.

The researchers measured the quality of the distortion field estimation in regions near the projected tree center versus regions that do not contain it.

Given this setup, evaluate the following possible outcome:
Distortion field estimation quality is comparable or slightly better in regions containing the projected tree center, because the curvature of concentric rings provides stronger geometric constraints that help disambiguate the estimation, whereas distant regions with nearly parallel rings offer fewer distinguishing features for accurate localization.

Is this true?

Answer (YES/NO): NO